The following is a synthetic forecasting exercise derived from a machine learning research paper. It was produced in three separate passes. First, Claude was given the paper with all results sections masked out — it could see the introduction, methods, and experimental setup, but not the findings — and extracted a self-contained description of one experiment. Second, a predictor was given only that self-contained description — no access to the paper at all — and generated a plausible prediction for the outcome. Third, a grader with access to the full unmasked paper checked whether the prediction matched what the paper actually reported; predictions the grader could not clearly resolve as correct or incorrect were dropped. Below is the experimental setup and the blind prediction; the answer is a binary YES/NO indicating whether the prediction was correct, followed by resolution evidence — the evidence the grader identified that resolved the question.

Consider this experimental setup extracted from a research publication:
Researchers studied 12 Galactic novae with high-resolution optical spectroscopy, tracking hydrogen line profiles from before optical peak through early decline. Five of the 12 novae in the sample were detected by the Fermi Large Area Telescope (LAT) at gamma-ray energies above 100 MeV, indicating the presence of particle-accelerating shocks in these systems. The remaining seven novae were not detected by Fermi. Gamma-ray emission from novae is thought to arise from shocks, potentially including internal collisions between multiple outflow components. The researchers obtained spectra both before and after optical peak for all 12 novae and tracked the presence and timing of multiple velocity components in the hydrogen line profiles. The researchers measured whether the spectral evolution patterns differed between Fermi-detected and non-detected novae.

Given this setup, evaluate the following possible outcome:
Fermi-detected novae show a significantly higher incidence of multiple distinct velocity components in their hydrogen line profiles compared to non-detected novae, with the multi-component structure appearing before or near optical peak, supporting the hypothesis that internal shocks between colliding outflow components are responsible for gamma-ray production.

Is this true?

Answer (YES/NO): NO